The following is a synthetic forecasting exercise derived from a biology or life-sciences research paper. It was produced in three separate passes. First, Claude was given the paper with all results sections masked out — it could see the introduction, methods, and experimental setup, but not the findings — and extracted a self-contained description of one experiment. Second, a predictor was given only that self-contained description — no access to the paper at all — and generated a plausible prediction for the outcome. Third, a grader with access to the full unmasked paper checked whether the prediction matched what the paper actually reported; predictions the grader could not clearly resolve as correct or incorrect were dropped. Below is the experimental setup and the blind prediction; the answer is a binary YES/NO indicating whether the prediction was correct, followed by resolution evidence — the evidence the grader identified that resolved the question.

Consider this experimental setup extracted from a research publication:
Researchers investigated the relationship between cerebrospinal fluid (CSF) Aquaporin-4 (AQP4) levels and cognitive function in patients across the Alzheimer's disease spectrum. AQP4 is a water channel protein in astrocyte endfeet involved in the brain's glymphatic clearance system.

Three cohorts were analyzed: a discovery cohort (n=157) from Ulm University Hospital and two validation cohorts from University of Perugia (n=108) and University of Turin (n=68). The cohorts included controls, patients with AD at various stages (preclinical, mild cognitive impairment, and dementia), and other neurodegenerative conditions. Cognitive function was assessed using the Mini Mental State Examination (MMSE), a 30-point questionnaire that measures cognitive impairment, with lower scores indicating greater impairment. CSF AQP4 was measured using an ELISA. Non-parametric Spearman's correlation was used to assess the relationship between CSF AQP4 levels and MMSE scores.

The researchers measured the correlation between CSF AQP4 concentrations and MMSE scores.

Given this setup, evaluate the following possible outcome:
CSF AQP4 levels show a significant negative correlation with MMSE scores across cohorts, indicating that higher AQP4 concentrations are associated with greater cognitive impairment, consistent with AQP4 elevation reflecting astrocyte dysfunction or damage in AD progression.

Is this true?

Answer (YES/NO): NO